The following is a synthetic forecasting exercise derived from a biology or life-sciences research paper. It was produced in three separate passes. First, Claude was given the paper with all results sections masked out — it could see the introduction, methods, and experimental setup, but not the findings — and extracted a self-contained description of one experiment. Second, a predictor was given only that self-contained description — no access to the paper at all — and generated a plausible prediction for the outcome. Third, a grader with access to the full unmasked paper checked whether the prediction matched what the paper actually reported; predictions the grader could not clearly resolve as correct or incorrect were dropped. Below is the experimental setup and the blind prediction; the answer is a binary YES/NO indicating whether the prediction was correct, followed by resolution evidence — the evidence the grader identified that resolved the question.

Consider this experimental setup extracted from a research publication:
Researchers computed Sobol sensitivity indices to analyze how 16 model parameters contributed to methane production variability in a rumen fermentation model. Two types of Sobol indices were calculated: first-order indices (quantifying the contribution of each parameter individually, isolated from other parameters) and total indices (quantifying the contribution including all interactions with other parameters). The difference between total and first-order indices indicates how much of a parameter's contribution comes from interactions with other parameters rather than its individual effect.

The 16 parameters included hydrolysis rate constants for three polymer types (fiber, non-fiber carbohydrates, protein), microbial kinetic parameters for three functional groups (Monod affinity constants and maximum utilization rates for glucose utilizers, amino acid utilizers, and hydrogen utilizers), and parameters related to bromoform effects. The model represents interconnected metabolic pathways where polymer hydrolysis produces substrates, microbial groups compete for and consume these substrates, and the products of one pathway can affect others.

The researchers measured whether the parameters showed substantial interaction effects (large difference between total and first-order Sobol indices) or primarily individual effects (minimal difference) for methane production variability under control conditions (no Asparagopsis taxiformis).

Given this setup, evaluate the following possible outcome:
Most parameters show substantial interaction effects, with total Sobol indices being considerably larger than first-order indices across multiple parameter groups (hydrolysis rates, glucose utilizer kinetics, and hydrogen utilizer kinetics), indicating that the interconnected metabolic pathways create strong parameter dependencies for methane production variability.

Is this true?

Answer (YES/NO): NO